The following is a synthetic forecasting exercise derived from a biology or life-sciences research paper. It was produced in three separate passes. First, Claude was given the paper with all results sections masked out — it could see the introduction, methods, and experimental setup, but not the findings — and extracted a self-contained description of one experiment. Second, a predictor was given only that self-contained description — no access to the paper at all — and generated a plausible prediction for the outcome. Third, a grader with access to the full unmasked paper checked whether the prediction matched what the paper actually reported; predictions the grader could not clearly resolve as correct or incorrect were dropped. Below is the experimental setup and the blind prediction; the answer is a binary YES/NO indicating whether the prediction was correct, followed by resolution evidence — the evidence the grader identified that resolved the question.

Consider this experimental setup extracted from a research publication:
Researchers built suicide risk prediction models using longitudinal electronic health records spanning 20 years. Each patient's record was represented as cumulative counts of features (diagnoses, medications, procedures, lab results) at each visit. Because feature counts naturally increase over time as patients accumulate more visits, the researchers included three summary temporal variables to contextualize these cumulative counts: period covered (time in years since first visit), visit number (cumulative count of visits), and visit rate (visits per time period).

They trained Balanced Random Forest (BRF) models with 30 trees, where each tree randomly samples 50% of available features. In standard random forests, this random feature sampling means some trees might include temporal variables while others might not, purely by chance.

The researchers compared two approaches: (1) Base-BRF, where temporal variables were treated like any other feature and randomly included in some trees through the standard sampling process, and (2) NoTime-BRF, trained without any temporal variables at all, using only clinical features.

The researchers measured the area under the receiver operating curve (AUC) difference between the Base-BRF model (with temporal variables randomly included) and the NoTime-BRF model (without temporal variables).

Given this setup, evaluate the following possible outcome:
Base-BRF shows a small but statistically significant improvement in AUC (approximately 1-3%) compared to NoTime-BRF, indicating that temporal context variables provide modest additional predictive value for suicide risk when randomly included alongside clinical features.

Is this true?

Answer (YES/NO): NO